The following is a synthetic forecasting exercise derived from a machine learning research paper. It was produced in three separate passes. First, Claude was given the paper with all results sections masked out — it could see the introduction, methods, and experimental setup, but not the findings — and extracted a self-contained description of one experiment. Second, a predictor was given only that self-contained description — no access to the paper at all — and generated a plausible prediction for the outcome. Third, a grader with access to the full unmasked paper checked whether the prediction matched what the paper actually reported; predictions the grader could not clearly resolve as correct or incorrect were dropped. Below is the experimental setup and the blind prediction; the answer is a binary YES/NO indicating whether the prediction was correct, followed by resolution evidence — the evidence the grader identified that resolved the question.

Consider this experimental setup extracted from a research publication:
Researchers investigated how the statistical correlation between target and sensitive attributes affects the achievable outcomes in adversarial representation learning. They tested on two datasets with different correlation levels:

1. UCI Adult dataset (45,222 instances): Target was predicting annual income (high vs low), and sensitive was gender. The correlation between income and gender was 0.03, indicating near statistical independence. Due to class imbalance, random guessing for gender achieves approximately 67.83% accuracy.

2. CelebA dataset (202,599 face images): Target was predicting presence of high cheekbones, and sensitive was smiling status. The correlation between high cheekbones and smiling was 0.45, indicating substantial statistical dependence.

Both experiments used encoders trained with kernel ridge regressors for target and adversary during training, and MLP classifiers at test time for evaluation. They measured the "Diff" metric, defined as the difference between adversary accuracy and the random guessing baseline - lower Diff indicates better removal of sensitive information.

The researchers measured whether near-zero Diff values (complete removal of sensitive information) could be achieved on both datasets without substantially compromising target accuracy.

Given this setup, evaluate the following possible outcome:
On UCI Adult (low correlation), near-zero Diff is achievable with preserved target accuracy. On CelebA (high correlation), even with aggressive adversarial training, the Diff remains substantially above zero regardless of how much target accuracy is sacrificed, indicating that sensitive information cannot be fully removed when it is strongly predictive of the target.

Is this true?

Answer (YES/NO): NO